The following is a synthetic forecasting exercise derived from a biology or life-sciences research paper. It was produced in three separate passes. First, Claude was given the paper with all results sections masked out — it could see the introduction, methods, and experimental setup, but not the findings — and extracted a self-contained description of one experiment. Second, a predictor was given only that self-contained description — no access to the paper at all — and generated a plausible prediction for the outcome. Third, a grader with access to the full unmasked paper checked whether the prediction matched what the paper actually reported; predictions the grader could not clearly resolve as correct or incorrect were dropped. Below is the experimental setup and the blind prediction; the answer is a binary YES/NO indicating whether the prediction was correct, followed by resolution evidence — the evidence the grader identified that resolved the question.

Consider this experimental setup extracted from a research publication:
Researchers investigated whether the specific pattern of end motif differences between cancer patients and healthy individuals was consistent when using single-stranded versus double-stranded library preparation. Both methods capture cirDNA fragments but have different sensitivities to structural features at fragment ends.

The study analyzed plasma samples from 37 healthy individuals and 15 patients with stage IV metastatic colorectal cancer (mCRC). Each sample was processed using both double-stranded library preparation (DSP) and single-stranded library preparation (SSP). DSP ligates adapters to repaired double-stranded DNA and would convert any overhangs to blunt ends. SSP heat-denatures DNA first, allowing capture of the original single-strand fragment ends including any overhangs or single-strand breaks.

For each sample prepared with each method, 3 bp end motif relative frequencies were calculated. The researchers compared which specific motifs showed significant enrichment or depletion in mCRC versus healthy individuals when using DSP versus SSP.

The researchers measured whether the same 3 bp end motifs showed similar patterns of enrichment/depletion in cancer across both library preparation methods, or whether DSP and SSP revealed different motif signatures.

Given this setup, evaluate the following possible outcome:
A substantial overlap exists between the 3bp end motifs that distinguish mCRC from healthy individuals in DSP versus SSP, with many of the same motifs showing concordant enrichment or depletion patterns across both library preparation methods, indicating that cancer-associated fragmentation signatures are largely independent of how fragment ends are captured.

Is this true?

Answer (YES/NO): YES